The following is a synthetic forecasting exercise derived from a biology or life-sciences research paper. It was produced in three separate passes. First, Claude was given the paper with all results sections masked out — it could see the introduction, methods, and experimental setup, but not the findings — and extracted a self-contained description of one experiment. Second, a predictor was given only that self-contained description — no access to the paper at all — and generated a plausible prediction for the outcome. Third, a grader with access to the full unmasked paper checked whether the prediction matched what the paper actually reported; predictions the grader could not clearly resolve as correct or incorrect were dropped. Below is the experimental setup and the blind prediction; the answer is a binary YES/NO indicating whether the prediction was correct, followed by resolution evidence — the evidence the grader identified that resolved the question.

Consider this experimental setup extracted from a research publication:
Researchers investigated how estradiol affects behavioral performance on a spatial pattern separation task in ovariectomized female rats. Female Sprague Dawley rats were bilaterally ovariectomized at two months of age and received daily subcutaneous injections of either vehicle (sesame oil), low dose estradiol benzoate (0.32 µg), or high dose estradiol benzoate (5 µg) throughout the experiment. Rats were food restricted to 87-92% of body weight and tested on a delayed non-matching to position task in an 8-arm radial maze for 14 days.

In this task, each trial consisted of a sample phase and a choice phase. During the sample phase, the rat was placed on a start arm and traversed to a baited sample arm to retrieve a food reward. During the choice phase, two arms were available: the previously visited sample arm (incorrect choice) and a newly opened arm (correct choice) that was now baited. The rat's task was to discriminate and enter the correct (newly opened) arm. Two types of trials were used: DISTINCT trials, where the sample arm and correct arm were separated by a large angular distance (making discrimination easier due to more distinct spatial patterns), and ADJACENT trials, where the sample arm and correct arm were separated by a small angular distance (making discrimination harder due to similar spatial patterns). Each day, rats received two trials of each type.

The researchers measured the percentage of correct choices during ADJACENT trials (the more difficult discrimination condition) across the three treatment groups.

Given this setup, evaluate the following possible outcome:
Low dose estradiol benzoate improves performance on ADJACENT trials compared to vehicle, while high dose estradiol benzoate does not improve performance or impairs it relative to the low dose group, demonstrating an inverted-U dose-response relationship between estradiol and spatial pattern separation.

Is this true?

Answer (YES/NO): NO